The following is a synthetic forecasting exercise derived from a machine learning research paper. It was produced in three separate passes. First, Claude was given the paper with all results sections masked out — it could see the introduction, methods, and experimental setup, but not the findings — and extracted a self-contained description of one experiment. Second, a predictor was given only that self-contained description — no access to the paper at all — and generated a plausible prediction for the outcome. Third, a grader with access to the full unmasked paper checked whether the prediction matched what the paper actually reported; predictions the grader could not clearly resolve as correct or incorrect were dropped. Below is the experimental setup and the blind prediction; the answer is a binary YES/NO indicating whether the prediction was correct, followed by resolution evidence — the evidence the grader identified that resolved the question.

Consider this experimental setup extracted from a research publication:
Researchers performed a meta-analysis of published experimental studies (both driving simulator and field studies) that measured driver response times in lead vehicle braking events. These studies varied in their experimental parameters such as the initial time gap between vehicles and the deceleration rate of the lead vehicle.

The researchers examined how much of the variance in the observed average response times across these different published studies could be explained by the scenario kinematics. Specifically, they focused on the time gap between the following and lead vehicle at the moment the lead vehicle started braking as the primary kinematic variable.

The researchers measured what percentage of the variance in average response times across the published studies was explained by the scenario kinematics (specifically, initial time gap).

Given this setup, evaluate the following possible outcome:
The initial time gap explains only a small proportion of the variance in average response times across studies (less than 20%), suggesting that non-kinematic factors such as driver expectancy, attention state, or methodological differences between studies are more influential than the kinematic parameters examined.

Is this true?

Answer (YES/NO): NO